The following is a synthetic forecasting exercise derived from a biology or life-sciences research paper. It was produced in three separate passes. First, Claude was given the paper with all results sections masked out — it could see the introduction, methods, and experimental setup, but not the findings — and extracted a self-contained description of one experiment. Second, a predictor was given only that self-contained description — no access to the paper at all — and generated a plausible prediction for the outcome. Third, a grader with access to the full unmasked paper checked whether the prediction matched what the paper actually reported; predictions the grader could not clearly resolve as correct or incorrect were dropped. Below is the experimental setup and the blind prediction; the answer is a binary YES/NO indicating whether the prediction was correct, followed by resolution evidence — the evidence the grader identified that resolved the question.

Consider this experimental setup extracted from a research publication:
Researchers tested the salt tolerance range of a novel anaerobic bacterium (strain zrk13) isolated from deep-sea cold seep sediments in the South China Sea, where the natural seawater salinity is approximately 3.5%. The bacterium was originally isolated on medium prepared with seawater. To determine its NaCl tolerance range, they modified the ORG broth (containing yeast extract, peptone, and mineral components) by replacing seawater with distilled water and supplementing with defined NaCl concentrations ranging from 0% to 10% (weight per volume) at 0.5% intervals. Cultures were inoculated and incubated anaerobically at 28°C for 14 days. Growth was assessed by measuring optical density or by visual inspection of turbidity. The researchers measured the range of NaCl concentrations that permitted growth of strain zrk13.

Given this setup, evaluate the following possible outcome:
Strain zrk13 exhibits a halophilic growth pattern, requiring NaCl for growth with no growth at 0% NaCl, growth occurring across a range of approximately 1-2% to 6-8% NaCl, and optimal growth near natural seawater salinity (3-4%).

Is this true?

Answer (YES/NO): NO